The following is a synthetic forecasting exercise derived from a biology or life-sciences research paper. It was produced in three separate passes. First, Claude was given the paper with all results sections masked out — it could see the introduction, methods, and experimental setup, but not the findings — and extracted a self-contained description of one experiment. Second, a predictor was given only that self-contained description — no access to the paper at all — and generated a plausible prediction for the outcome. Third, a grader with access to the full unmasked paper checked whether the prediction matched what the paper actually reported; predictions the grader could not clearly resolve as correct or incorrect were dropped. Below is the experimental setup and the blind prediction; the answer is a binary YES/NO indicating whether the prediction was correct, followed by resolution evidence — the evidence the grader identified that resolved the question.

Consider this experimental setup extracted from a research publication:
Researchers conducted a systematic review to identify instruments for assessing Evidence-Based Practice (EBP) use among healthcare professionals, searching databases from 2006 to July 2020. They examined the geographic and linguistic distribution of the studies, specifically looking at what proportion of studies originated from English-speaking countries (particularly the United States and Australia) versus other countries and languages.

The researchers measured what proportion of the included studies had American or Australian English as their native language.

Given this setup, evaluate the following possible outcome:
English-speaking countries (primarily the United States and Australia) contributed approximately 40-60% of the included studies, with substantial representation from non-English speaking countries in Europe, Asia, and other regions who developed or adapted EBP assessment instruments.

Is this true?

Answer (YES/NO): YES